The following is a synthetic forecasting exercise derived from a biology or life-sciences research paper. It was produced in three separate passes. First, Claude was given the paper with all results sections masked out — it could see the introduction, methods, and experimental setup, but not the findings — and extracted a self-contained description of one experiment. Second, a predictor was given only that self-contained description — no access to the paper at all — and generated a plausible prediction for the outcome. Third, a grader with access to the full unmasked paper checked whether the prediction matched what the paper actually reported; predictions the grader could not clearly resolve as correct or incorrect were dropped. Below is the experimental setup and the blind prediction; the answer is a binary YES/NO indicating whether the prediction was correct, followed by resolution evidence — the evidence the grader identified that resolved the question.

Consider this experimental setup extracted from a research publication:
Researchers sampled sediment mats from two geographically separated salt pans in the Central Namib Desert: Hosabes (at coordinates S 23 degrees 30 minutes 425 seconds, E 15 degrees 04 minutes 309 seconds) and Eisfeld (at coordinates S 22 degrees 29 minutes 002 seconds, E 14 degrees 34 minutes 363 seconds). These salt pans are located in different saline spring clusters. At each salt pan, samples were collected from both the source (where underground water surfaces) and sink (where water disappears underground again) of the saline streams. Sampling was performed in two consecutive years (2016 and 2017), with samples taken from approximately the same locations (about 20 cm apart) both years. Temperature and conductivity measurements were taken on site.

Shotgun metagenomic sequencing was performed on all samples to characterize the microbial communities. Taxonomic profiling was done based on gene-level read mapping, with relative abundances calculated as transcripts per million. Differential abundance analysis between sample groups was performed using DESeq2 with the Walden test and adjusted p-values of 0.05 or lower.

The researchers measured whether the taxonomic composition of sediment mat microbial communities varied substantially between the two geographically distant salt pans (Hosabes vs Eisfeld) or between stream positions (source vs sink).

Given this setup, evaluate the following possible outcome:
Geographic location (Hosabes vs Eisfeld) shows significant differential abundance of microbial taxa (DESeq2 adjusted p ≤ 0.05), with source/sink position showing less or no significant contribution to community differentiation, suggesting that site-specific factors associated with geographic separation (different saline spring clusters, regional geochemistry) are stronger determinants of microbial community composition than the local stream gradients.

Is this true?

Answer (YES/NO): NO